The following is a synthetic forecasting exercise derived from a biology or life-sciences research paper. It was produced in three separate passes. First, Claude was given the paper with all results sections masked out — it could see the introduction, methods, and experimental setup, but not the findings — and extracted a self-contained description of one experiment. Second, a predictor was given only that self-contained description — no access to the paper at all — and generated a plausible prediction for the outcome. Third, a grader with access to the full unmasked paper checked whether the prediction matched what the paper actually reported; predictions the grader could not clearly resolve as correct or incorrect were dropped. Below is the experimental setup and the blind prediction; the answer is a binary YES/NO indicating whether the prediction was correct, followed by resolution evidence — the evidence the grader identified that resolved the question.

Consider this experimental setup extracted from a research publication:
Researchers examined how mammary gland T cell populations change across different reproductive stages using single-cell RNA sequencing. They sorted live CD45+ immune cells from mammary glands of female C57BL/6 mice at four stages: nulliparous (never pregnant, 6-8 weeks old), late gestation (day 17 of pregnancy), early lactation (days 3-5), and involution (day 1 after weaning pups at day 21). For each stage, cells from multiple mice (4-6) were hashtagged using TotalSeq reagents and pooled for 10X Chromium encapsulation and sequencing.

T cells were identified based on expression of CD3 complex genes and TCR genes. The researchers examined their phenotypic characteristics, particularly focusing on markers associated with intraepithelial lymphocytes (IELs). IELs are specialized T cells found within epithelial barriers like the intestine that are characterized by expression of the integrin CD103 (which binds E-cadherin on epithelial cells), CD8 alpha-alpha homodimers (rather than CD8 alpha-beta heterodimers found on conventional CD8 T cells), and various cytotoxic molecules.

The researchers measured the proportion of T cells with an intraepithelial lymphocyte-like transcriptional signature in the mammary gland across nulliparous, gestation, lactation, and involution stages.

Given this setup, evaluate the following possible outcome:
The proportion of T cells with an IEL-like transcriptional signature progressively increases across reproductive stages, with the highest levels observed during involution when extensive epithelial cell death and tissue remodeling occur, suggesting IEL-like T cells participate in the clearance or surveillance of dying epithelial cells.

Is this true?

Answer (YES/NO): NO